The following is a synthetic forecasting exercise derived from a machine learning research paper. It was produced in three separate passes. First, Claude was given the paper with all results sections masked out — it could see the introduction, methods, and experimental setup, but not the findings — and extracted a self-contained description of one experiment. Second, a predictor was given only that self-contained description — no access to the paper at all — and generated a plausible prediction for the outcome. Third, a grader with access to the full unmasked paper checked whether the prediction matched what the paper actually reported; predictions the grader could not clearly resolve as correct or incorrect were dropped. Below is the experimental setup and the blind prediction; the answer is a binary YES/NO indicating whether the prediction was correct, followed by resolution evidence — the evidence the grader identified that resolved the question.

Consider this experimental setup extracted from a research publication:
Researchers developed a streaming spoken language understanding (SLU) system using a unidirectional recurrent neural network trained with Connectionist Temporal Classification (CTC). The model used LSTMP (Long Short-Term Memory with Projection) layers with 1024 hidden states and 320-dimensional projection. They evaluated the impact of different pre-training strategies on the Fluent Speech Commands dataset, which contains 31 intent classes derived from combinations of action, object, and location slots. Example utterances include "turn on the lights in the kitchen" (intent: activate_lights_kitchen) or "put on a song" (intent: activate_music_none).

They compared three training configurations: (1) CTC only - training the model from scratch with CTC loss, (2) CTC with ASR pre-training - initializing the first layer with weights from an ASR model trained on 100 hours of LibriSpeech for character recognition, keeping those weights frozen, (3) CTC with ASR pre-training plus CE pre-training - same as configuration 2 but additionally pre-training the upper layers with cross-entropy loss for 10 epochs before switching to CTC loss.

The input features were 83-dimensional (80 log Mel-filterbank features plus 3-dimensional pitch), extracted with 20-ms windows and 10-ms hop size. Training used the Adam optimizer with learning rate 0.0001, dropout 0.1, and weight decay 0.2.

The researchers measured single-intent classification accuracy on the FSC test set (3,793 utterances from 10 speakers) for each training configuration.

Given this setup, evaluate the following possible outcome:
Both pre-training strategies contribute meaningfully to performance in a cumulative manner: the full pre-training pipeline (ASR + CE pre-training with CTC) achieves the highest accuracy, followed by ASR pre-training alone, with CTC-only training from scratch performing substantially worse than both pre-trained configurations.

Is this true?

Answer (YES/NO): NO